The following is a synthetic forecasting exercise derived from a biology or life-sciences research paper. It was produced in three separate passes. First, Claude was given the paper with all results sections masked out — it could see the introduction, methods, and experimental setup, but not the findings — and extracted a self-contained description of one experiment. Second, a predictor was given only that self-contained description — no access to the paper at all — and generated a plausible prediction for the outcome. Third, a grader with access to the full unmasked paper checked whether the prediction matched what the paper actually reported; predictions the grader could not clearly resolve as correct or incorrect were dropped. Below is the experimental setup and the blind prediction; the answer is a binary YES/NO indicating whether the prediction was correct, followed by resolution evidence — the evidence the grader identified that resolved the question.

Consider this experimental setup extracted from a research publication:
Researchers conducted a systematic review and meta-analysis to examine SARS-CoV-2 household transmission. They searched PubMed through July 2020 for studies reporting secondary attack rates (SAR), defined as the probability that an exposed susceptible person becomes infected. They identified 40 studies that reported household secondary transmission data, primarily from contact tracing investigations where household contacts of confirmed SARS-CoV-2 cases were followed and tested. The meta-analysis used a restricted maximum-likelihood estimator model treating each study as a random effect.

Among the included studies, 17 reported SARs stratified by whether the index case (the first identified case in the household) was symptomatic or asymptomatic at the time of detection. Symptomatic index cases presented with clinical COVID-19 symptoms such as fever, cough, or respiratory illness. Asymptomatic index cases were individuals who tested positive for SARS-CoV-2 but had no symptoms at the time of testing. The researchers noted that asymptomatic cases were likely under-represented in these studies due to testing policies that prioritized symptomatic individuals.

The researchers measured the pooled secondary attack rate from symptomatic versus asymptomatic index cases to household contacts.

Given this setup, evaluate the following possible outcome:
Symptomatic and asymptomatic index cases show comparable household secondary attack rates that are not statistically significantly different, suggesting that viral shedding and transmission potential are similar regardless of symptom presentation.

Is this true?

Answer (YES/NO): NO